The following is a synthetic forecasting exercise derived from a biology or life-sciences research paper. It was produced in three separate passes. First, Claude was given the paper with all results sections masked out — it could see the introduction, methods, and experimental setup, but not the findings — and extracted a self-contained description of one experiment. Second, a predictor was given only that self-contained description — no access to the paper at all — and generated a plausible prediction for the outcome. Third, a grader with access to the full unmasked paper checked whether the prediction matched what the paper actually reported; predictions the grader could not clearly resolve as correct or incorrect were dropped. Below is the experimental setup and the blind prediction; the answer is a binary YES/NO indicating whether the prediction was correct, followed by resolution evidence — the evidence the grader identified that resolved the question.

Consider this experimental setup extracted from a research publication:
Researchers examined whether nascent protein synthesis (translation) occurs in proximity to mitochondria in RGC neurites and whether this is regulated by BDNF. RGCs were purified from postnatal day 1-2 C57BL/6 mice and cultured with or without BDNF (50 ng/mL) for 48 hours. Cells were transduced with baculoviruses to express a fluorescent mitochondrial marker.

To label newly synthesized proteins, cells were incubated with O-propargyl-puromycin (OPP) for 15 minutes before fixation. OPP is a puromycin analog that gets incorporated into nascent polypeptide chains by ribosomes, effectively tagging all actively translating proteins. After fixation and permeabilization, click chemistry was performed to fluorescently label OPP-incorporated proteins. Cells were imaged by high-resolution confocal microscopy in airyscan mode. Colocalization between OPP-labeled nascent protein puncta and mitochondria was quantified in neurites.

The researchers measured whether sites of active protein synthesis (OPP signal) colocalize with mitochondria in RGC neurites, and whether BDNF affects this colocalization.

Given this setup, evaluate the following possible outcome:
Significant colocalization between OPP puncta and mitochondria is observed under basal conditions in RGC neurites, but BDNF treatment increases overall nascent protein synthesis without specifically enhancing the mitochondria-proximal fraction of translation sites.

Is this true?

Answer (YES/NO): NO